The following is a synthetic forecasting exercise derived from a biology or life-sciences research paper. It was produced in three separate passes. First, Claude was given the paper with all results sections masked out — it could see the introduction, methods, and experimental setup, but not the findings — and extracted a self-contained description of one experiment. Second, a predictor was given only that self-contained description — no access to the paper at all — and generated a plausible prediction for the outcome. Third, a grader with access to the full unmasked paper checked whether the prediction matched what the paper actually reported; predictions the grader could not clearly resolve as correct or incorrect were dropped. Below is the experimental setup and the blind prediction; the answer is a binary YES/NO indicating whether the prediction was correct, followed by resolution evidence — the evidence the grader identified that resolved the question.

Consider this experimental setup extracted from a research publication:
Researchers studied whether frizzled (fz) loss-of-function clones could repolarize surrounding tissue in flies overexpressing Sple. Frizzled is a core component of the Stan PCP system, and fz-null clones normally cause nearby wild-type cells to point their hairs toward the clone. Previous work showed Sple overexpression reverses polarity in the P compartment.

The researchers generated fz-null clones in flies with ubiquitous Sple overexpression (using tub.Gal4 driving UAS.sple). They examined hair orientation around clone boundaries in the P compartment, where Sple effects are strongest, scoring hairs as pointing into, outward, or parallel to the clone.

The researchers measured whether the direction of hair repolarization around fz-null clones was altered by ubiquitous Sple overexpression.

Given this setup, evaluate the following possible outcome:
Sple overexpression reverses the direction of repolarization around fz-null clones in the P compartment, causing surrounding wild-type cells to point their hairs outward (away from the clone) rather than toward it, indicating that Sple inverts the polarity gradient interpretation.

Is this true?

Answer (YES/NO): NO